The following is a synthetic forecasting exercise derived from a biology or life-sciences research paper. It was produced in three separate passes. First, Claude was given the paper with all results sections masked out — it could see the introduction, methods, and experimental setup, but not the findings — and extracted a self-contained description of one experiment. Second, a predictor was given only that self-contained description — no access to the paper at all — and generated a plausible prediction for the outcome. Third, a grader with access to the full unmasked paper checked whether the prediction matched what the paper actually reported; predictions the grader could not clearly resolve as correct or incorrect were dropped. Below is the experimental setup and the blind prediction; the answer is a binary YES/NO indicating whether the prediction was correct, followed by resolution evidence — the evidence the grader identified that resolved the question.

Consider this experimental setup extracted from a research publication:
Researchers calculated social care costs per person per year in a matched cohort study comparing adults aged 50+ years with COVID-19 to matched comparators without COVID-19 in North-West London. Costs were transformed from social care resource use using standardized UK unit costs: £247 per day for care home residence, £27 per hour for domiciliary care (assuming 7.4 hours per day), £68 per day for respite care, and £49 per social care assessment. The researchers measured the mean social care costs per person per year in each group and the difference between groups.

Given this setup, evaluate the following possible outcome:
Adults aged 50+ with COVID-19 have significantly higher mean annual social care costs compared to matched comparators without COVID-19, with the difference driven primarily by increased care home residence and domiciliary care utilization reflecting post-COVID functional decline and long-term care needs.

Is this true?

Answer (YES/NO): YES